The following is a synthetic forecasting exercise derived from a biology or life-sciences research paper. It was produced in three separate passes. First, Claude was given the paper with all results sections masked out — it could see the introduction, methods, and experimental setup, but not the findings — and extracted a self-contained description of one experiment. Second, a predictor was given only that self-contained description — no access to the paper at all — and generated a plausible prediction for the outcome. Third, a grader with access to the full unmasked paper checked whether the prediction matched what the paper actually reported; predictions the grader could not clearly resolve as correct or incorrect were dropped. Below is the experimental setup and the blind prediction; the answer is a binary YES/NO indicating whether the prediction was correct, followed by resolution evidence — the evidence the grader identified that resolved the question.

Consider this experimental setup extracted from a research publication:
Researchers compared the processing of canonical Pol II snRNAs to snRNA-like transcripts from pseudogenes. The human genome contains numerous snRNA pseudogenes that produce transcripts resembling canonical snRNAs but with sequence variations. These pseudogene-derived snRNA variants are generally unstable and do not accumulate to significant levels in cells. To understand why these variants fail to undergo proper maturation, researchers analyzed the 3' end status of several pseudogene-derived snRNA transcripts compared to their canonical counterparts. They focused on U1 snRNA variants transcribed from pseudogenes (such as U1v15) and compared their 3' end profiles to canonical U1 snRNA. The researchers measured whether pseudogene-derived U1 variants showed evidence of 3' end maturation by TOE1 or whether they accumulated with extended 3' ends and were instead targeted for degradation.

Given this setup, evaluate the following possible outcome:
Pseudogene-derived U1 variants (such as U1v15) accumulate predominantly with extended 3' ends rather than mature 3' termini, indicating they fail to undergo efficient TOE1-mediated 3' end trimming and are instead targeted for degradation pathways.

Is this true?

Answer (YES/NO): YES